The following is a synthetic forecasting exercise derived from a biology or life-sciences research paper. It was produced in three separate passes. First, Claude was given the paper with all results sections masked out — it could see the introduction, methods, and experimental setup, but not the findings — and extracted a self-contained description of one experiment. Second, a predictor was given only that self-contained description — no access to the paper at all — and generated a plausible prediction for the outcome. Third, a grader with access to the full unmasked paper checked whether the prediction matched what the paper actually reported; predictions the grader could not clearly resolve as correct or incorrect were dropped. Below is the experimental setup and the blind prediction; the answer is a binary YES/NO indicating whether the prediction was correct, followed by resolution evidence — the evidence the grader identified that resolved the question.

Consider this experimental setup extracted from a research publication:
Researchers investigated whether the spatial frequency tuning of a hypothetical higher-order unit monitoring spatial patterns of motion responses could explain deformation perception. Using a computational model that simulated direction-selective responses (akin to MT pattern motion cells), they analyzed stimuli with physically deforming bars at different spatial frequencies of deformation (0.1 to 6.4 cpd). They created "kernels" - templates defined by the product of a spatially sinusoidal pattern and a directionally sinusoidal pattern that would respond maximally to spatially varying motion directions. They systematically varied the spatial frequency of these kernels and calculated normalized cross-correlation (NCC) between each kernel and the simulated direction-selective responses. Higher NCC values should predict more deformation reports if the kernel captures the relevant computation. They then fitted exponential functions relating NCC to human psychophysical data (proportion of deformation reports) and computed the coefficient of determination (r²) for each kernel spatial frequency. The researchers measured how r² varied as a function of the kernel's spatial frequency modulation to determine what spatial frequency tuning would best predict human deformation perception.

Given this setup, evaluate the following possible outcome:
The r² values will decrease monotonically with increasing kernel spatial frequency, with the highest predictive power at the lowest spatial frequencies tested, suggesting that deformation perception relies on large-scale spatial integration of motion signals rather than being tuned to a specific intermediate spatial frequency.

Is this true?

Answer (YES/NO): NO